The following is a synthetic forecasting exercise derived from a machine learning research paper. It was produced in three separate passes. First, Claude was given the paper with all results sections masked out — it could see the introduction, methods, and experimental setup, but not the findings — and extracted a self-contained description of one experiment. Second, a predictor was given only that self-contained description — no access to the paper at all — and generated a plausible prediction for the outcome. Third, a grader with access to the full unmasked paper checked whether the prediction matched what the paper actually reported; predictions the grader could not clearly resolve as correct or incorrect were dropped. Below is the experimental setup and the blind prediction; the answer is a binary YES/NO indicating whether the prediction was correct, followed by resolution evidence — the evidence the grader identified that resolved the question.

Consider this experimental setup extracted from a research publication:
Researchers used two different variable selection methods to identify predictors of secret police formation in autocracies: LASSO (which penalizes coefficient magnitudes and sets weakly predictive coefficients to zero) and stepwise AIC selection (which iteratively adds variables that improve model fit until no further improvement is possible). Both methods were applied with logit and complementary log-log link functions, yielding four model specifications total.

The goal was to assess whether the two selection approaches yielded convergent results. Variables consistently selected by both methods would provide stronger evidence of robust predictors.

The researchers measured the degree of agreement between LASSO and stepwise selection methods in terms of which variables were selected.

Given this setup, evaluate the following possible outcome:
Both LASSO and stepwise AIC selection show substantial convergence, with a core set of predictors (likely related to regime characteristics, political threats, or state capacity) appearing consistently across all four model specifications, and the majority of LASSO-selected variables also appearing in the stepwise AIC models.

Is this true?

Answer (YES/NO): YES